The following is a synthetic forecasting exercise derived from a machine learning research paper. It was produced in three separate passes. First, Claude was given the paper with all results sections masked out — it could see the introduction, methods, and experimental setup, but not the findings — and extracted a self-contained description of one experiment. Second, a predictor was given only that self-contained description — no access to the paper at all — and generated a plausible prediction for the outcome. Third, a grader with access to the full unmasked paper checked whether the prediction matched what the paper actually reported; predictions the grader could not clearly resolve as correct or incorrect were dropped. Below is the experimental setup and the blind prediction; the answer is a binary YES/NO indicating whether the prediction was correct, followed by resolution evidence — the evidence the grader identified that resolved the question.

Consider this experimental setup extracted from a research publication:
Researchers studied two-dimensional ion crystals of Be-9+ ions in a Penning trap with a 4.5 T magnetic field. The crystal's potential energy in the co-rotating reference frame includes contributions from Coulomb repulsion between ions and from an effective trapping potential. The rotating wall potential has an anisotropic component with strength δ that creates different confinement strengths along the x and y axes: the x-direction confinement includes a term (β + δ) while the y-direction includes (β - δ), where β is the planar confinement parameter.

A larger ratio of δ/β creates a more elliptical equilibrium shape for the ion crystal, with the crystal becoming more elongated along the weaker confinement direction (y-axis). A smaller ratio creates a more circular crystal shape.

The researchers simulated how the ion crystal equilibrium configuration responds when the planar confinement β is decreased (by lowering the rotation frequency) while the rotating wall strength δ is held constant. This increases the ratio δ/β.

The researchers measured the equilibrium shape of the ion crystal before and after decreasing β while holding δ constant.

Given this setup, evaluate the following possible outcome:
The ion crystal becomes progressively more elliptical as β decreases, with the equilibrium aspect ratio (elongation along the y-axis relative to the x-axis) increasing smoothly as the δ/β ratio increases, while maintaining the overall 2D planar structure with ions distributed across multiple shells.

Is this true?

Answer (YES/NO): NO